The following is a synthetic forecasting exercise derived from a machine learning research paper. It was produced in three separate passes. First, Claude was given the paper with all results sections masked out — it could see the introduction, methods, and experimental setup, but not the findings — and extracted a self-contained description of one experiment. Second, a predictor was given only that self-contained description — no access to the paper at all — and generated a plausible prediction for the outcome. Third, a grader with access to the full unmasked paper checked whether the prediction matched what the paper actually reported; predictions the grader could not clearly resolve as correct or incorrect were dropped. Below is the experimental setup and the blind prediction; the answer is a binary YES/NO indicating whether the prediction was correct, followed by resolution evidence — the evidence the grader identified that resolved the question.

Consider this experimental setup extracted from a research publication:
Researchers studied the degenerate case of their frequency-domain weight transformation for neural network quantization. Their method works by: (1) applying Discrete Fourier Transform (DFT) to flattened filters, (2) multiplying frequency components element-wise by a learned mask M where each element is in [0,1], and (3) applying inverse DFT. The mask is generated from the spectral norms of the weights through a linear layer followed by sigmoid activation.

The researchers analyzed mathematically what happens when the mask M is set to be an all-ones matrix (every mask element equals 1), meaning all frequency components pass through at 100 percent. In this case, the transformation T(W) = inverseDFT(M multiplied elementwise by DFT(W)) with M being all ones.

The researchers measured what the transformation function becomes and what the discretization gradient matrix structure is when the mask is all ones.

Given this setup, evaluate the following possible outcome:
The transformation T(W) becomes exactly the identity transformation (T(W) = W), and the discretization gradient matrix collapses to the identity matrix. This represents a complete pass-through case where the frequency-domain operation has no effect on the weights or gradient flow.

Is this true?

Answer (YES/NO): YES